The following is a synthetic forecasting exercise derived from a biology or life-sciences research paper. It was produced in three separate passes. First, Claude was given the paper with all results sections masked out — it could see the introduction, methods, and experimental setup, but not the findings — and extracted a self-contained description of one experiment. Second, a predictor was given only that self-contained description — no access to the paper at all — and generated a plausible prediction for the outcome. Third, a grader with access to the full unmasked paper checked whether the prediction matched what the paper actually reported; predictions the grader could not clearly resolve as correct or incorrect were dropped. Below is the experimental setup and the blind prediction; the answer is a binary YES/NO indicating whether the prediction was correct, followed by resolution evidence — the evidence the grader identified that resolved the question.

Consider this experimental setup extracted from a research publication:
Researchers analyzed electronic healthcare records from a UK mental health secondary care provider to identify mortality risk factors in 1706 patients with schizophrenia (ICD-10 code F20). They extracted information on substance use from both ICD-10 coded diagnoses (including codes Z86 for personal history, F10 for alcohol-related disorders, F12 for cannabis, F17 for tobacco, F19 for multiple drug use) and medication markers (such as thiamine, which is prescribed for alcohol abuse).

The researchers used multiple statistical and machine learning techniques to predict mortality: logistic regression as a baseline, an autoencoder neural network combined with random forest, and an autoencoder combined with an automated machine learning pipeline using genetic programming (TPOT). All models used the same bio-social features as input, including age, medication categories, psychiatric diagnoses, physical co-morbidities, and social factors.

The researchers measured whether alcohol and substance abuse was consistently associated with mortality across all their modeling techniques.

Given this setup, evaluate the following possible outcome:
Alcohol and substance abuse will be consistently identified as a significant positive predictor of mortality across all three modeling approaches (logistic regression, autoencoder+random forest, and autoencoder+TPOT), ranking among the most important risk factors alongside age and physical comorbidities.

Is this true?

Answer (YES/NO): YES